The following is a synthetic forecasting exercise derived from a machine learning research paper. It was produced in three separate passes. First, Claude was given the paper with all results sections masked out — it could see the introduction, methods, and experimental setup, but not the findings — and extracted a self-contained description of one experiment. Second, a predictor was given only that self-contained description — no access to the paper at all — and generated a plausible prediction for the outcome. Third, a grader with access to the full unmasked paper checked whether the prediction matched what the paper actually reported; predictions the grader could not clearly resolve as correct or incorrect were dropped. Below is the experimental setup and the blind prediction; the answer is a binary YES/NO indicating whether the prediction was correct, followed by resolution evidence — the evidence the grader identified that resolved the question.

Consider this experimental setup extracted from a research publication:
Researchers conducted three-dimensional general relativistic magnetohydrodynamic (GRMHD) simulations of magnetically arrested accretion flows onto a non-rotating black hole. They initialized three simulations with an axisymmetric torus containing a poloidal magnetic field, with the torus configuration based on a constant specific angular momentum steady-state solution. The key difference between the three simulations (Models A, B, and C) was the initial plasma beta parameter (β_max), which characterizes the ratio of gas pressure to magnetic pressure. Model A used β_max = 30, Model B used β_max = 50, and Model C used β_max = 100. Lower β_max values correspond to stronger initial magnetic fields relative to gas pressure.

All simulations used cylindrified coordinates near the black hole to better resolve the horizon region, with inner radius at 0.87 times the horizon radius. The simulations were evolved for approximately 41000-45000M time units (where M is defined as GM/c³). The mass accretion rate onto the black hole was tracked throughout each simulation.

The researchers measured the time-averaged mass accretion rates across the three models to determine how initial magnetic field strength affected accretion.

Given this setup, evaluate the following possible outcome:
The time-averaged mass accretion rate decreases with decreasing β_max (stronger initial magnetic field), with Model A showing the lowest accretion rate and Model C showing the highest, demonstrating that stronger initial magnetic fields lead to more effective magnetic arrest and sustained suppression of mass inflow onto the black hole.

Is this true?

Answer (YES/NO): NO